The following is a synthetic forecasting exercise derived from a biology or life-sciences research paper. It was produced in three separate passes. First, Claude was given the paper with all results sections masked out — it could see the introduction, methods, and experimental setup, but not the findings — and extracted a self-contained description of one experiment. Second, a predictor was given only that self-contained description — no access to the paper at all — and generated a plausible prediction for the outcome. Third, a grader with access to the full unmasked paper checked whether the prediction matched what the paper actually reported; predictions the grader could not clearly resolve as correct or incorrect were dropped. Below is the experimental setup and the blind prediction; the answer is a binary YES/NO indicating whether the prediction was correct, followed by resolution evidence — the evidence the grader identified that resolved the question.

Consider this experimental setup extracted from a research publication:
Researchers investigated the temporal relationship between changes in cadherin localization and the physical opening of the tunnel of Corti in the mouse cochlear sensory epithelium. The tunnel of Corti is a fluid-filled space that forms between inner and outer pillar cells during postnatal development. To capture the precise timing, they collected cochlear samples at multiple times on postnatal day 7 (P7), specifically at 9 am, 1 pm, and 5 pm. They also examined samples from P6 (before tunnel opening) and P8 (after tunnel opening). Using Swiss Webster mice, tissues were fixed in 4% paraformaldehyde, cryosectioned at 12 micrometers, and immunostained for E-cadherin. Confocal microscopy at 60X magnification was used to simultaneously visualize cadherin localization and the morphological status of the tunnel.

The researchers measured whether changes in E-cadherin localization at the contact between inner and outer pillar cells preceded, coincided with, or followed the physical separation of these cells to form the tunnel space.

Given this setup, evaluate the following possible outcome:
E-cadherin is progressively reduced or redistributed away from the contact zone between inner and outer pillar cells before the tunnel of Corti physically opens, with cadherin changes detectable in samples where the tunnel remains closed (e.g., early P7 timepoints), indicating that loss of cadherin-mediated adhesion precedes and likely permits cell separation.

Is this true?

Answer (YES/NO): NO